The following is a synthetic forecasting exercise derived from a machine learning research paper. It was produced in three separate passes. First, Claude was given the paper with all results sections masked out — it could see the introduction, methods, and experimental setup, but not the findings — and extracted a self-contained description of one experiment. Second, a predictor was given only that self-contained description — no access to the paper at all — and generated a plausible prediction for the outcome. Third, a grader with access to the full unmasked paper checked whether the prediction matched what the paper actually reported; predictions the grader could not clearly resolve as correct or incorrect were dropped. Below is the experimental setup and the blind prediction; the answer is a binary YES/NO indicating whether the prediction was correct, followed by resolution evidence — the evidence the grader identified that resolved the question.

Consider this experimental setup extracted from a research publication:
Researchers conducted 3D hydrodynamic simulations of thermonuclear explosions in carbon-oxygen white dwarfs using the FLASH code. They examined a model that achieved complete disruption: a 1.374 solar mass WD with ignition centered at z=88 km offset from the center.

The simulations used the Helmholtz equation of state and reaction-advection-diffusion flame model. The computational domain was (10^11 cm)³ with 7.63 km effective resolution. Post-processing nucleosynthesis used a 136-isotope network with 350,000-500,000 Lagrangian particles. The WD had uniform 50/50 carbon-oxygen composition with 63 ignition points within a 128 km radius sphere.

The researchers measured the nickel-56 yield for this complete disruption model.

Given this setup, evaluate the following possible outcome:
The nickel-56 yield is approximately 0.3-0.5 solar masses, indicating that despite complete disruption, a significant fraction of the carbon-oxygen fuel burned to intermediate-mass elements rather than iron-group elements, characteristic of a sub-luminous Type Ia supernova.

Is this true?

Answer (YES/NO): NO